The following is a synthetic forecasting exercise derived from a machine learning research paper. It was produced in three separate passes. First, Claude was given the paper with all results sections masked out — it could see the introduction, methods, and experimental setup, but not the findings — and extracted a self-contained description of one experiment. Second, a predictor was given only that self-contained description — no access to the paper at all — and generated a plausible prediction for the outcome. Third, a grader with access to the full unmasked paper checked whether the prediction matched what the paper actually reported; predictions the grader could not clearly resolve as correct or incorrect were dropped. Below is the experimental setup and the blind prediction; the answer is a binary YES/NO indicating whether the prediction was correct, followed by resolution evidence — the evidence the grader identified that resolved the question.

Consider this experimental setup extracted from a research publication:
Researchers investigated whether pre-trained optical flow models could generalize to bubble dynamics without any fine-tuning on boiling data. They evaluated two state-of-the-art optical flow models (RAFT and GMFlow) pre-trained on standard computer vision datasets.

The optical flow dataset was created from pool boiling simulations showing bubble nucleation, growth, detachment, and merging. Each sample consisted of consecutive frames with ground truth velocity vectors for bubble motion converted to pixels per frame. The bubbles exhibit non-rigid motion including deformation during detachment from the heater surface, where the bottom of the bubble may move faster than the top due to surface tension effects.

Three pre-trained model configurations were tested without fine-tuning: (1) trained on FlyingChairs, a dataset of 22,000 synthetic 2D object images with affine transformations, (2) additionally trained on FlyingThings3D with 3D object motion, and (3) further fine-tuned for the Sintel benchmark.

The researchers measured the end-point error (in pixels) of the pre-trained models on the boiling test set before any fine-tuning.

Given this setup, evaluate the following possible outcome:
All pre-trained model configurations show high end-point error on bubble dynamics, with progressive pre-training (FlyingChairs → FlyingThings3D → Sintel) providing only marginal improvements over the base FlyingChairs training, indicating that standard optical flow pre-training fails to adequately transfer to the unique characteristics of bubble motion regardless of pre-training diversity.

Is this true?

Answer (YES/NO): NO